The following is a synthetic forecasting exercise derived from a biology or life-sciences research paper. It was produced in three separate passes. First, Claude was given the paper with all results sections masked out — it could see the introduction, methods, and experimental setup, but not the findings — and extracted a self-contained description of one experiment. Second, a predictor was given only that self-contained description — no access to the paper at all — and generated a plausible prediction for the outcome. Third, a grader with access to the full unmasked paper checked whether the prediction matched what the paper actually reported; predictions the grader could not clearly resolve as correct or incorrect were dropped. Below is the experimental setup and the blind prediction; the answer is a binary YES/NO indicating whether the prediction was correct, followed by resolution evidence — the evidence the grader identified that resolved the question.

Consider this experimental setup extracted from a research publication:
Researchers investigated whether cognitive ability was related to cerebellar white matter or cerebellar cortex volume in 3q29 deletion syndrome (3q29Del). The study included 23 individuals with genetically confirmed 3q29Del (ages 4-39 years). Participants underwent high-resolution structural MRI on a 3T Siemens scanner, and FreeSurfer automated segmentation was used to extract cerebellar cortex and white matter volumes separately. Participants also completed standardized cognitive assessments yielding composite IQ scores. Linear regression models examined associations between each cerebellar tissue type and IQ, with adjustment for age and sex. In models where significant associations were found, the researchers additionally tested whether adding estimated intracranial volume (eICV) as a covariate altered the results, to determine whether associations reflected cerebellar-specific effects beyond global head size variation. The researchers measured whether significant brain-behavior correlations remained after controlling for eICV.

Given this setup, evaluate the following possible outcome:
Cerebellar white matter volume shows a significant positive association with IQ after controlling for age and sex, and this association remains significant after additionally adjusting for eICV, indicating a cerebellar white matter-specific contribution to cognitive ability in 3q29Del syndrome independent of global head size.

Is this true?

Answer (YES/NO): YES